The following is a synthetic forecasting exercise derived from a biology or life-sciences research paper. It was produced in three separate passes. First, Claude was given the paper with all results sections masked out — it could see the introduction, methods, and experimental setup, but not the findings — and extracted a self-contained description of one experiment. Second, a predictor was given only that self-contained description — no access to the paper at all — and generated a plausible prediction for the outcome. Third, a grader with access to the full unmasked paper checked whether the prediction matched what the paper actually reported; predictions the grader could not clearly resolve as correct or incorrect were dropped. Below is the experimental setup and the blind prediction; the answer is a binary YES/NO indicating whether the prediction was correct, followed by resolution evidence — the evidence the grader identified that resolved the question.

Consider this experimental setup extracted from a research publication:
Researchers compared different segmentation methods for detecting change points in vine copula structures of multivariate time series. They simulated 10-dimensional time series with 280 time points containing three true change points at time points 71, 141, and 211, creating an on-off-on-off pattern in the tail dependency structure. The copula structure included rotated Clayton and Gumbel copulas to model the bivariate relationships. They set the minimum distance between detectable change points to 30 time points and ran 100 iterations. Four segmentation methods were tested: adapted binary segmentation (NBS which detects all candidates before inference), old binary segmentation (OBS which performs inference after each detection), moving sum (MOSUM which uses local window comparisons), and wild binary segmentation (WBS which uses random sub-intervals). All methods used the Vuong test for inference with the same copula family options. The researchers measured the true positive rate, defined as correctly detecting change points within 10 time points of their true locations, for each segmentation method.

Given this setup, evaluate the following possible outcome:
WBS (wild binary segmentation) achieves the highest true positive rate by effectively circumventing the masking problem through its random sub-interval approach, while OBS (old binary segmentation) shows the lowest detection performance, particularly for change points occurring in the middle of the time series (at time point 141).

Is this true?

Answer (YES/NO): NO